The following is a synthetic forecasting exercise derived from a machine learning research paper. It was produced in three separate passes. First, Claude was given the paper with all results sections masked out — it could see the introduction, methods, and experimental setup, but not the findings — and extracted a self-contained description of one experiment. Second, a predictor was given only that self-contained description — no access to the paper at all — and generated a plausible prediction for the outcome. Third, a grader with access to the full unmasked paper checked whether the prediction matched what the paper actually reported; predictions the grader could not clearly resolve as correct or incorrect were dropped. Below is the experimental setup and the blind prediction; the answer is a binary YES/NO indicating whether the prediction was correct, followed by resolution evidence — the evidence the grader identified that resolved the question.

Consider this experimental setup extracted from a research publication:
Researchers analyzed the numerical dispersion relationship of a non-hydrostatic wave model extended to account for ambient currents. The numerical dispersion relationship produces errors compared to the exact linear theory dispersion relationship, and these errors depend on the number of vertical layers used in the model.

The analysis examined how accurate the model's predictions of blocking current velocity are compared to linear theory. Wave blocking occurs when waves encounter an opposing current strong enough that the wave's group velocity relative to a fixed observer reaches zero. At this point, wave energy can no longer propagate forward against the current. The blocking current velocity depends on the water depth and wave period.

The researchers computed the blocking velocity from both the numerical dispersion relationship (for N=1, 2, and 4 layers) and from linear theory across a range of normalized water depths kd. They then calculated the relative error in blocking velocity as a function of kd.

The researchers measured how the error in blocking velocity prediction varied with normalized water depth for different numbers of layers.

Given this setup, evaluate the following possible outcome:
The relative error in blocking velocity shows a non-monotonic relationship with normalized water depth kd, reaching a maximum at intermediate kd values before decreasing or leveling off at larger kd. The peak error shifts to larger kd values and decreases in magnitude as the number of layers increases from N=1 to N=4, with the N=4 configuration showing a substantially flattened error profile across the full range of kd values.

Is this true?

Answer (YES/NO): NO